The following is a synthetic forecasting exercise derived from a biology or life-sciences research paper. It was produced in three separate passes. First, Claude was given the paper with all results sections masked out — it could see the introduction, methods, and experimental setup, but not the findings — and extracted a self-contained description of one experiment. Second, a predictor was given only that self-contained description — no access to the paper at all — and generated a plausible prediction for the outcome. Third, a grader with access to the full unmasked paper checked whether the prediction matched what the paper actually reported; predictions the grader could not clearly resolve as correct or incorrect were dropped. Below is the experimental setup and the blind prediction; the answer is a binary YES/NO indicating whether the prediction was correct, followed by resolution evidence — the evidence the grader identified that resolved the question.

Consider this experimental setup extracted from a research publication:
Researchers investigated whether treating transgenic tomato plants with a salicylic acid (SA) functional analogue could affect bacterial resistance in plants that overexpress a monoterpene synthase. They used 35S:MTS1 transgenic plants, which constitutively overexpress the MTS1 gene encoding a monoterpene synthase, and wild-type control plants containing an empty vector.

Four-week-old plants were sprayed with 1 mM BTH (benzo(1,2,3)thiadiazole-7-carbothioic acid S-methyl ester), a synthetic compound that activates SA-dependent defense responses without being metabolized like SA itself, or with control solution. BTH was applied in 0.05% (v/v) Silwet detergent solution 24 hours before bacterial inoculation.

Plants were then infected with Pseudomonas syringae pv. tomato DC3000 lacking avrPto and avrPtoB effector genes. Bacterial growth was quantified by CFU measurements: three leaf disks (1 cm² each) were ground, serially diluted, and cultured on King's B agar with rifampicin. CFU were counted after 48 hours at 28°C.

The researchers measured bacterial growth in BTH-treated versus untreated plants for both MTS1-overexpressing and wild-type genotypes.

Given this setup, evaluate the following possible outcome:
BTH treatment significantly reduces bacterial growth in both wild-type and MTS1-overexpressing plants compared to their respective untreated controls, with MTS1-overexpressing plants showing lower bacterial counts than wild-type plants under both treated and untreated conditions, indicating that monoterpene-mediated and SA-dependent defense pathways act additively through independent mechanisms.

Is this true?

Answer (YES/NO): NO